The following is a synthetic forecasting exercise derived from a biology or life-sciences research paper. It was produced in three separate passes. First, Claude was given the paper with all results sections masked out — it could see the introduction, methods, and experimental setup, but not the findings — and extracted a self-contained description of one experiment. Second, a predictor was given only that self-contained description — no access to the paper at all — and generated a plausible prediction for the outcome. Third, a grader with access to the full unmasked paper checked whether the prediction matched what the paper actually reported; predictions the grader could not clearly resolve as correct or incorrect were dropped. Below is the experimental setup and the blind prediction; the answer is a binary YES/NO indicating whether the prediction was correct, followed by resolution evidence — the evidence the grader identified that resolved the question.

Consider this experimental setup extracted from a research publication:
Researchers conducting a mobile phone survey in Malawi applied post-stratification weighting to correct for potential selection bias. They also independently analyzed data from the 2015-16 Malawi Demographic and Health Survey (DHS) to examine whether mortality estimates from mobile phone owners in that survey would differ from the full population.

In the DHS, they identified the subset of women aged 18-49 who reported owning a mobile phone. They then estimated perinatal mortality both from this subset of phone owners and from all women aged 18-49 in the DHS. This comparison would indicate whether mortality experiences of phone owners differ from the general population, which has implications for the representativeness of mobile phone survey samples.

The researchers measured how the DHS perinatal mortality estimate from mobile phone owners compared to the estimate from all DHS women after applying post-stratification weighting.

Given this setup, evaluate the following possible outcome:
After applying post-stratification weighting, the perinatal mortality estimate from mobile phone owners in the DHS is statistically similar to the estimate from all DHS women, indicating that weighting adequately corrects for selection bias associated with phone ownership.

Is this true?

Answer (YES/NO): YES